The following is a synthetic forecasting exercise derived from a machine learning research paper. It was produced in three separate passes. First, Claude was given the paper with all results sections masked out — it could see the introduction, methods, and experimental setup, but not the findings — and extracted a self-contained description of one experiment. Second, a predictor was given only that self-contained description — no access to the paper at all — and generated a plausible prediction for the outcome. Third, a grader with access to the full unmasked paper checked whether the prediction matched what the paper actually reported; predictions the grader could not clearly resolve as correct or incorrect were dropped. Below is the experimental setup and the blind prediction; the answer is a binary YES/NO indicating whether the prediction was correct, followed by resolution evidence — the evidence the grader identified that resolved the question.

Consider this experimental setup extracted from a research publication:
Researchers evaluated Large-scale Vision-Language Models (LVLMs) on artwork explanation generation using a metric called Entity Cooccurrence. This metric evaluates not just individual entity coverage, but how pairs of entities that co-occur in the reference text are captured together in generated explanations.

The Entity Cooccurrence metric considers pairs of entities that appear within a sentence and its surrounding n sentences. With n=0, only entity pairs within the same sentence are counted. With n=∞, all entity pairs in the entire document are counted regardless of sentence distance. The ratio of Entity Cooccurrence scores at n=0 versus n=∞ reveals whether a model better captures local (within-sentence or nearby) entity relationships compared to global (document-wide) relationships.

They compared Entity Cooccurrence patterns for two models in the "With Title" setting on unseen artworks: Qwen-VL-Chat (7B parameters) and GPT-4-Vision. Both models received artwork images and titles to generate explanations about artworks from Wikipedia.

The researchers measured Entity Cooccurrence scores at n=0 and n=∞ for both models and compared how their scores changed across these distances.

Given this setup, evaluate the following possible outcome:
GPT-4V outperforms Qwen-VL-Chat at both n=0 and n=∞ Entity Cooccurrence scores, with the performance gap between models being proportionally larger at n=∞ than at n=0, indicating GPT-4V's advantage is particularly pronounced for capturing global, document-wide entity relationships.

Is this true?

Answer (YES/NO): YES